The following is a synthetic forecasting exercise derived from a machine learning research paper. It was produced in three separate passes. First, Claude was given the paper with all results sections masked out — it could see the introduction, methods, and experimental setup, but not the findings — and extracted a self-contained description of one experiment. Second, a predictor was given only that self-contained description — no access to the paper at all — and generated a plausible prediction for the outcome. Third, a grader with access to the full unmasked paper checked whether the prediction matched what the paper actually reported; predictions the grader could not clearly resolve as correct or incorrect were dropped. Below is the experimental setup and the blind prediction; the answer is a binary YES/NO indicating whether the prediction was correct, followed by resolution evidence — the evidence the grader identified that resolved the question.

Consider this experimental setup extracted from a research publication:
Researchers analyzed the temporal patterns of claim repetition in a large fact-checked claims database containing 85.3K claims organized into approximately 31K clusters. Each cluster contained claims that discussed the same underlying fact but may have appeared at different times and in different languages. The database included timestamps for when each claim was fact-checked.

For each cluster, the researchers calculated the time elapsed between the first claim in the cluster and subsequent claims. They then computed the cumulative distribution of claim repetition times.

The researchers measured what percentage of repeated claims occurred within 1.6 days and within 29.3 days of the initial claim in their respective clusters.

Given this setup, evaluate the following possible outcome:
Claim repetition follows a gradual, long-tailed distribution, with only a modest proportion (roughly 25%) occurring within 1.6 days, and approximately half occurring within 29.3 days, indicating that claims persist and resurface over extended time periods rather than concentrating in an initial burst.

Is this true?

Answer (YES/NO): NO